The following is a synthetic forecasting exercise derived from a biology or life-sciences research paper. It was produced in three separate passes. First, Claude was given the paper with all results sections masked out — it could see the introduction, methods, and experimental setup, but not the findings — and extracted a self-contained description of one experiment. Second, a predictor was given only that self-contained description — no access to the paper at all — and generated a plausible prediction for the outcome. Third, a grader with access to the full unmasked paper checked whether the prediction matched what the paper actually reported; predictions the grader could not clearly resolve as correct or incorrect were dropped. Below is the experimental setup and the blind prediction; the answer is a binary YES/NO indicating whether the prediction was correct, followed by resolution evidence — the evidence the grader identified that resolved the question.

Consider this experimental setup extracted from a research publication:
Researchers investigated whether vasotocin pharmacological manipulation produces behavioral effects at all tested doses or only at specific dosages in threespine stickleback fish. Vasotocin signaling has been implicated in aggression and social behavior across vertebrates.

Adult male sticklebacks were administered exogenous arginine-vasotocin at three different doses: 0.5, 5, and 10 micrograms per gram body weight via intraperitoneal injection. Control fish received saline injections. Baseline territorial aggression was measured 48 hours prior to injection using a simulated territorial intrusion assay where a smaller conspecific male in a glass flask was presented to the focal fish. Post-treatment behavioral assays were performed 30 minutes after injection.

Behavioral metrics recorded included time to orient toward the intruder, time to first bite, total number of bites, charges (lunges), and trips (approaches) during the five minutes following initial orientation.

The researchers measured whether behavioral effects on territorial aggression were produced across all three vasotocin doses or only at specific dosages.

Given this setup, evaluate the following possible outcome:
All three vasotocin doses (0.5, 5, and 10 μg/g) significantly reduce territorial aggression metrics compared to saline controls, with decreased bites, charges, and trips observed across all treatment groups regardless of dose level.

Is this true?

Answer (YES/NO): NO